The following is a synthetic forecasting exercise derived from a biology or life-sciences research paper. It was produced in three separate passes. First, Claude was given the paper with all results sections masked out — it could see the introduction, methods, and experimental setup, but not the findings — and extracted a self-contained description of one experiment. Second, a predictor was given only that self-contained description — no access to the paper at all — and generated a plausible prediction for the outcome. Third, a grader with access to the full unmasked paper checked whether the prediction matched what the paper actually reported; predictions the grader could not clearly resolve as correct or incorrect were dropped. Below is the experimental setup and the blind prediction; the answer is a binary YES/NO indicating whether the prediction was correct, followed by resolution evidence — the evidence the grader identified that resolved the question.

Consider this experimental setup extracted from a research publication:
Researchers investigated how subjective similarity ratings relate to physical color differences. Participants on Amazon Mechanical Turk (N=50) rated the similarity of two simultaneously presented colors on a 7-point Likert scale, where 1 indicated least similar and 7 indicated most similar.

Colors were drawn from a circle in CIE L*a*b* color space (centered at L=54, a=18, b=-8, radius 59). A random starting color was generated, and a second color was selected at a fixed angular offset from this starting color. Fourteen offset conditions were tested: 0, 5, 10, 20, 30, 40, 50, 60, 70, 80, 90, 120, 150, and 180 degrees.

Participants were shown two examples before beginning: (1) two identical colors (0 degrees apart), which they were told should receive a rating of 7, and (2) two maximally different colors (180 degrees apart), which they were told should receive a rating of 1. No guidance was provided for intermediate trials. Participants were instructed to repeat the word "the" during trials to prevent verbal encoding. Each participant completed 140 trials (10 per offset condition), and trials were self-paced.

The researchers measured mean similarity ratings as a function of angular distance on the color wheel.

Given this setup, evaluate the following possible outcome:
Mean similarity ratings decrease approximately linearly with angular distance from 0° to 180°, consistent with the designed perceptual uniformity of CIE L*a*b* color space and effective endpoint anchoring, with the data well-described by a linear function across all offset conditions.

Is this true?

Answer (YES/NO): NO